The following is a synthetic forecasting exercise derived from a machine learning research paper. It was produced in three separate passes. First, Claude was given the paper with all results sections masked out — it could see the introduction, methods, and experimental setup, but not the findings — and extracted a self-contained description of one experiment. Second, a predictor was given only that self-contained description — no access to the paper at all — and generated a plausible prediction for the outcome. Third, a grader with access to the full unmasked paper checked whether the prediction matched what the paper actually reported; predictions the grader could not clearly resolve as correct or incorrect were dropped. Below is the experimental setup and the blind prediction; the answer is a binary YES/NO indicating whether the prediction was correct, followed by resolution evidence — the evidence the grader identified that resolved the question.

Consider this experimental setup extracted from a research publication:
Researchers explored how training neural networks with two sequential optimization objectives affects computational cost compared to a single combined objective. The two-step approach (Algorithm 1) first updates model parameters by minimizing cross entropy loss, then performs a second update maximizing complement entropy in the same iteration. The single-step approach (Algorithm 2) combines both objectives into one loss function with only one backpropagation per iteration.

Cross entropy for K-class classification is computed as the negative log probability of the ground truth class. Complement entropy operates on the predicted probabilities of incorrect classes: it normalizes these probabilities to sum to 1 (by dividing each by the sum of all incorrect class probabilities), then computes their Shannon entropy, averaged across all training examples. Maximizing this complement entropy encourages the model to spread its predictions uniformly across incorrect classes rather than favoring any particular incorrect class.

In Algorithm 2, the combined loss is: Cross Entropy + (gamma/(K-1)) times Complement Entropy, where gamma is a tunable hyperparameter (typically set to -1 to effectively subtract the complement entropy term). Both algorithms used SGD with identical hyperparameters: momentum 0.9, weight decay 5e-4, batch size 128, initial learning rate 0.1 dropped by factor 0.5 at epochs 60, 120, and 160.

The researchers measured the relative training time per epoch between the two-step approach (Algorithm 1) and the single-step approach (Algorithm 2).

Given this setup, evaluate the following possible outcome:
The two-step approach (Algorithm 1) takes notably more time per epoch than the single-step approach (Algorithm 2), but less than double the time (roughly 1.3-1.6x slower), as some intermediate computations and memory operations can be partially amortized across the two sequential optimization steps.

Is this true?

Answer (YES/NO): NO